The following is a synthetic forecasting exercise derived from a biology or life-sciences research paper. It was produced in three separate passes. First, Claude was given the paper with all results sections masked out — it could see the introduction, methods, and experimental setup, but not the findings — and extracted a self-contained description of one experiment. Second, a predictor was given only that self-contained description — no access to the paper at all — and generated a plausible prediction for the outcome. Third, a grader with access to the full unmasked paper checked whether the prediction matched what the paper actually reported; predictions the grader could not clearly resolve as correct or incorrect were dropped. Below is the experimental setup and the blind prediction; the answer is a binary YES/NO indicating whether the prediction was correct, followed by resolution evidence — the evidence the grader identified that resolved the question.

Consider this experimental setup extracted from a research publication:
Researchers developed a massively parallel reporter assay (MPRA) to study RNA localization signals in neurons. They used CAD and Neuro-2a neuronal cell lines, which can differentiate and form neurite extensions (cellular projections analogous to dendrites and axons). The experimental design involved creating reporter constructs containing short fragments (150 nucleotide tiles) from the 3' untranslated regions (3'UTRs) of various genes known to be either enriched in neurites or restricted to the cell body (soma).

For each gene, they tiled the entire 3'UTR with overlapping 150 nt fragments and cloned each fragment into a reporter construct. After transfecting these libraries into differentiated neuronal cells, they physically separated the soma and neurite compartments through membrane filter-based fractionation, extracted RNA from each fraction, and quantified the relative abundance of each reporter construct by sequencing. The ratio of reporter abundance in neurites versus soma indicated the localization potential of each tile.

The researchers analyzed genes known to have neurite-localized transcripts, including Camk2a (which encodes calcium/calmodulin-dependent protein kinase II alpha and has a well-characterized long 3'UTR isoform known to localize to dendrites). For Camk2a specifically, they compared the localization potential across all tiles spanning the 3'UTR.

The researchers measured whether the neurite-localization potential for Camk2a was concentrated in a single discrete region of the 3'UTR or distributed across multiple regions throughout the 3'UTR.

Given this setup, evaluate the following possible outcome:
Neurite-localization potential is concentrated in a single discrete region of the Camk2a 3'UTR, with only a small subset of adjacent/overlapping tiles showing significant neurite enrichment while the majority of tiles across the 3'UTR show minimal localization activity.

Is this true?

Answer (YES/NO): YES